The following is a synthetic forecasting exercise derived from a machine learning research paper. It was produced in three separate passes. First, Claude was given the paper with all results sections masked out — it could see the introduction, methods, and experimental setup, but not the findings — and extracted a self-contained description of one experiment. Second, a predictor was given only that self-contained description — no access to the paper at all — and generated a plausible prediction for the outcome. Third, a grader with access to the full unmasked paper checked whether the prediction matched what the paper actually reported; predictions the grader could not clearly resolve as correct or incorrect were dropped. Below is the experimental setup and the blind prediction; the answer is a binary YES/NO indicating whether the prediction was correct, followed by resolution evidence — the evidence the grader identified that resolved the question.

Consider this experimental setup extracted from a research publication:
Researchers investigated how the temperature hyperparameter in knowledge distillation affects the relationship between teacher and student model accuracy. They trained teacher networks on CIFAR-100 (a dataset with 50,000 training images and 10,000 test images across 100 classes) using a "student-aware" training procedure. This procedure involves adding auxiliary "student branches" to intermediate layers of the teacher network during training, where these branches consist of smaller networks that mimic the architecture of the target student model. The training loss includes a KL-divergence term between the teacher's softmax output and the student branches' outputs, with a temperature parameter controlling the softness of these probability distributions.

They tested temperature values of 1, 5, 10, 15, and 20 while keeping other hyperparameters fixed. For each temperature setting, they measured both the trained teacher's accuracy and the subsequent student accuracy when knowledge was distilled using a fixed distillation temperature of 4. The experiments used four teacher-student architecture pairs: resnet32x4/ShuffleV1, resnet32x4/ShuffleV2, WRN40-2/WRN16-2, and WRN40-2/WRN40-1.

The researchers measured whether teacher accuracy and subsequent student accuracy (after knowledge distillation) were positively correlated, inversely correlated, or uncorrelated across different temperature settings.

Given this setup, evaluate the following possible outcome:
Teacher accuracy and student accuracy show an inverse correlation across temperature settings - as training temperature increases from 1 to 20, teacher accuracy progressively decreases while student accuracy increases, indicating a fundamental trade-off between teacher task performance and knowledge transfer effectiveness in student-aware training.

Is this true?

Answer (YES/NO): NO